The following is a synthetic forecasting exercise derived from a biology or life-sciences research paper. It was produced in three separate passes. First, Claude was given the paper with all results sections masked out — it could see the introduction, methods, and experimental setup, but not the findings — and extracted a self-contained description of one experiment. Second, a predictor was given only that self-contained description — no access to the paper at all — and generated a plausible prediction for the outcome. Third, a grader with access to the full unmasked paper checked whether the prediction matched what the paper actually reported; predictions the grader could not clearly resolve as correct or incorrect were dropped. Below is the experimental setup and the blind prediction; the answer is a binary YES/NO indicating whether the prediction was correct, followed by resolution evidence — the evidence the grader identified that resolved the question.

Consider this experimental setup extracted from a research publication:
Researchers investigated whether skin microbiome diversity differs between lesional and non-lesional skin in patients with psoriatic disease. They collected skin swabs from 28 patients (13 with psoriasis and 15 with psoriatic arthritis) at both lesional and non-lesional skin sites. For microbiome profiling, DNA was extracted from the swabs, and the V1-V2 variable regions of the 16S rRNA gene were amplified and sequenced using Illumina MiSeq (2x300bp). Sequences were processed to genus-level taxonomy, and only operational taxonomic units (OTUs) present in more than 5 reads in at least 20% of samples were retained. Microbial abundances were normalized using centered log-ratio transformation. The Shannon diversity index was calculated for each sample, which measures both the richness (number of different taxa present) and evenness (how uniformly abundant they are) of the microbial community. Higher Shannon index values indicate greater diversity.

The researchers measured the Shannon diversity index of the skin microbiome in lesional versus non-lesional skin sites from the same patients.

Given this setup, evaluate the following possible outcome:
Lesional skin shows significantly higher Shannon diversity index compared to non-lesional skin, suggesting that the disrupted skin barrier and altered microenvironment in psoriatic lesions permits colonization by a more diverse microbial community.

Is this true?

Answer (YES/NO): YES